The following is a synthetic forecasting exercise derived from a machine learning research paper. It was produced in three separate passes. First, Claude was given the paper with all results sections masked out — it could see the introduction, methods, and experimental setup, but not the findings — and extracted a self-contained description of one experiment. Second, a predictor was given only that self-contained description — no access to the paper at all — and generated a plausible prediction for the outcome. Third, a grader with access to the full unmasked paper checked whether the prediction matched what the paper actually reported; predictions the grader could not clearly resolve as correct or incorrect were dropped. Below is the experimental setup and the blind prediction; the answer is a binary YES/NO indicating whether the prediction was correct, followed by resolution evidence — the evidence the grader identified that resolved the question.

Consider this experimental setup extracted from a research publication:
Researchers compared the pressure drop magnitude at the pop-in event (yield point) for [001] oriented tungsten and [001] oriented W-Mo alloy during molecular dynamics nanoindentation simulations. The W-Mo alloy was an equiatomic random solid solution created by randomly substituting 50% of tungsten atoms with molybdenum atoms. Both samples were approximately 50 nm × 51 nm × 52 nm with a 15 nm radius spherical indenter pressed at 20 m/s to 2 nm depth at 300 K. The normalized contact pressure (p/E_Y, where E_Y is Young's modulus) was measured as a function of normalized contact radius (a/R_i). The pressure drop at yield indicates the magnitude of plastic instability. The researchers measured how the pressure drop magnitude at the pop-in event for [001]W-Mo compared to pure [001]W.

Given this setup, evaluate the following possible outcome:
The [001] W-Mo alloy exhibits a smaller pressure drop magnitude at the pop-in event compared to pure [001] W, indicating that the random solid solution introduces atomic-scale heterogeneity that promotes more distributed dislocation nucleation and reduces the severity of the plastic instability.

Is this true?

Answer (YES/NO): NO